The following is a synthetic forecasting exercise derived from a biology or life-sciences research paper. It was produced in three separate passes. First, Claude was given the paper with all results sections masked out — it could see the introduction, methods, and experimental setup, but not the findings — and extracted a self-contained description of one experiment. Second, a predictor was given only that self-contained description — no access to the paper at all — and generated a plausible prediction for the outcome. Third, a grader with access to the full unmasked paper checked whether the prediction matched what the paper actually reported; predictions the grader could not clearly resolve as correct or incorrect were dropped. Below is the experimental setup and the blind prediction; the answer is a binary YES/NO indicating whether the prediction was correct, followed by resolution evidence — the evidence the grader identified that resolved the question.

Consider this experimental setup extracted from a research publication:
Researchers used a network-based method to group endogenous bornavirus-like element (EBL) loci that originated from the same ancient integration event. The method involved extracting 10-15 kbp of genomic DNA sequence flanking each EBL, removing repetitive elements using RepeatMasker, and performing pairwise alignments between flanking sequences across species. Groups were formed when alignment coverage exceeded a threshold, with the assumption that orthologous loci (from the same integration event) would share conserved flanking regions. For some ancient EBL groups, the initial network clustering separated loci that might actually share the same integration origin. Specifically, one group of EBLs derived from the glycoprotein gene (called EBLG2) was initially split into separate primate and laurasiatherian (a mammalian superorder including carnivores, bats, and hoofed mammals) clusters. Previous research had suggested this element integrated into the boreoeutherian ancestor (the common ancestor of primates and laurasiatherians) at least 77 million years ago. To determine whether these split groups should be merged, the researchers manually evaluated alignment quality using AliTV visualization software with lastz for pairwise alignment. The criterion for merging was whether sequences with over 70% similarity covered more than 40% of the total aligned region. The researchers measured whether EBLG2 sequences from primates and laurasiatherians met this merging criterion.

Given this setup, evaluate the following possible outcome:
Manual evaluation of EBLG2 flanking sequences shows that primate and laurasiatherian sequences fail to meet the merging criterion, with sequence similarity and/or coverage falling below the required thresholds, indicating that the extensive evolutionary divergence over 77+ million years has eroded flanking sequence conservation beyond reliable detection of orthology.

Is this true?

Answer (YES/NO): NO